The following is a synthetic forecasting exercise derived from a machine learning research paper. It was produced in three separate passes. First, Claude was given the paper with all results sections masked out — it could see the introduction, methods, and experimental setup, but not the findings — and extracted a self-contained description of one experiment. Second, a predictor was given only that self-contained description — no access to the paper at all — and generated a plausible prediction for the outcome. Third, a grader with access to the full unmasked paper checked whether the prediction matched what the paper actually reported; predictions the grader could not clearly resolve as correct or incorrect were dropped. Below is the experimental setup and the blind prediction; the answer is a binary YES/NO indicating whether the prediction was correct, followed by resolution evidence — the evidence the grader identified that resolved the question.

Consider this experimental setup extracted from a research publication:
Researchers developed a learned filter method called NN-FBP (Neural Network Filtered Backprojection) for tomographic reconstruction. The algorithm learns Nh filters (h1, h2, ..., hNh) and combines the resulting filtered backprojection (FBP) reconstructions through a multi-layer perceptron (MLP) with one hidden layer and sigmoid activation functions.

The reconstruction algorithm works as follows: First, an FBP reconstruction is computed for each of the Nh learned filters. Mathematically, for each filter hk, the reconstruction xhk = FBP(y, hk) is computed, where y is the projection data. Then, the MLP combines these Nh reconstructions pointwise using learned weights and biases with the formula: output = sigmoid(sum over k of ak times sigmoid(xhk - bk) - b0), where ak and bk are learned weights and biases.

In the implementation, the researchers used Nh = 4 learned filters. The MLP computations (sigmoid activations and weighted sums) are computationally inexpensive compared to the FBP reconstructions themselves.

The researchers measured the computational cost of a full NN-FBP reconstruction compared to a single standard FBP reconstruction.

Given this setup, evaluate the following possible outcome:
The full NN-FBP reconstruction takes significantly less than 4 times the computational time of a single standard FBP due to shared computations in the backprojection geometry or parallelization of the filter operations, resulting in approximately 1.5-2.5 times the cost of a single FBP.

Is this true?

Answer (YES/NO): NO